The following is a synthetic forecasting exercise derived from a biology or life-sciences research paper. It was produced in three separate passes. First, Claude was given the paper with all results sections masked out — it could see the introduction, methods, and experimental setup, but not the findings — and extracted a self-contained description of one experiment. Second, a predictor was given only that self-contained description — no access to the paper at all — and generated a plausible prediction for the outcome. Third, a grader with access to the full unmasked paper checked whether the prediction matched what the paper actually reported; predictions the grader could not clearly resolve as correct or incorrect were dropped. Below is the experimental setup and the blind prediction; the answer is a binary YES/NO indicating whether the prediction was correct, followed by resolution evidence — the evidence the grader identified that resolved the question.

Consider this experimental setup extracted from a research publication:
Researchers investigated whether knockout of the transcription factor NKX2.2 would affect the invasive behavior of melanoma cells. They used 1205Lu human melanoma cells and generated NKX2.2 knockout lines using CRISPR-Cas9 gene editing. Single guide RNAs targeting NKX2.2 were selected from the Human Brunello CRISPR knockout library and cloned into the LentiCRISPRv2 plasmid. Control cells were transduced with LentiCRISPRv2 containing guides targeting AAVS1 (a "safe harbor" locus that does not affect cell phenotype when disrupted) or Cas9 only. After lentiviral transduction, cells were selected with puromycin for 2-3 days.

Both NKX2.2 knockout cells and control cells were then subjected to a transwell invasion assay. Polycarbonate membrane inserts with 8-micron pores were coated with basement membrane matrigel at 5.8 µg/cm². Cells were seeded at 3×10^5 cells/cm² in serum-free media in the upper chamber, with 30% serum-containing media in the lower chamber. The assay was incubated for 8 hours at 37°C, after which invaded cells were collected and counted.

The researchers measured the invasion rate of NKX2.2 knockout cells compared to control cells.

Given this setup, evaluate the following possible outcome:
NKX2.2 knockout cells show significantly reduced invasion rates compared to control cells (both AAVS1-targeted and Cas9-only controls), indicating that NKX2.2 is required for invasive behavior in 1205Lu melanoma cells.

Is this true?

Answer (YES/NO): NO